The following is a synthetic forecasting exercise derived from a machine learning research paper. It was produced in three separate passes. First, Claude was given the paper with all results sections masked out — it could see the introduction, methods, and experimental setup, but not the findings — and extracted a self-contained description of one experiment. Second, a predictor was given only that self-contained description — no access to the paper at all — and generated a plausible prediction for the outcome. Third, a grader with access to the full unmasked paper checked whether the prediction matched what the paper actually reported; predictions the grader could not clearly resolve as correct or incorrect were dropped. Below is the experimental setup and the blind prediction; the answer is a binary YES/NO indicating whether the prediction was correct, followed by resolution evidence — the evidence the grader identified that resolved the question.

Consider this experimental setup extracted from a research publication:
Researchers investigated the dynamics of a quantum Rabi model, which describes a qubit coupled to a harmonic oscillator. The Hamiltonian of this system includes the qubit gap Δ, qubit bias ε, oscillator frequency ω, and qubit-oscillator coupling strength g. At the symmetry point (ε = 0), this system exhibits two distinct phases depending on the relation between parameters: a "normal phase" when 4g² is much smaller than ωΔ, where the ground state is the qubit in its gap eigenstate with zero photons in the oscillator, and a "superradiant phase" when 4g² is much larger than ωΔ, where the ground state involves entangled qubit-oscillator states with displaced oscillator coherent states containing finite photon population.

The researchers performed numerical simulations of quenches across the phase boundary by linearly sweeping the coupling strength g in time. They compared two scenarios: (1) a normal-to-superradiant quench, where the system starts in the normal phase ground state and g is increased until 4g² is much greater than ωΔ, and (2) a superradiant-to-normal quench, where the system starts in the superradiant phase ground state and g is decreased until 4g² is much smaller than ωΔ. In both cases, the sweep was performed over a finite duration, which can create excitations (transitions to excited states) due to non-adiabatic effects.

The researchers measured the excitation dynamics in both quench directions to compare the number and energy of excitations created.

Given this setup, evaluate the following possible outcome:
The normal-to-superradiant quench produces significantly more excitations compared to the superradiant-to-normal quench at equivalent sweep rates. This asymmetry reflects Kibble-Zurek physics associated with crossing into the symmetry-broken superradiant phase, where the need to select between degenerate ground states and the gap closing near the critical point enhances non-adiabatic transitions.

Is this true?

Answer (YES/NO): NO